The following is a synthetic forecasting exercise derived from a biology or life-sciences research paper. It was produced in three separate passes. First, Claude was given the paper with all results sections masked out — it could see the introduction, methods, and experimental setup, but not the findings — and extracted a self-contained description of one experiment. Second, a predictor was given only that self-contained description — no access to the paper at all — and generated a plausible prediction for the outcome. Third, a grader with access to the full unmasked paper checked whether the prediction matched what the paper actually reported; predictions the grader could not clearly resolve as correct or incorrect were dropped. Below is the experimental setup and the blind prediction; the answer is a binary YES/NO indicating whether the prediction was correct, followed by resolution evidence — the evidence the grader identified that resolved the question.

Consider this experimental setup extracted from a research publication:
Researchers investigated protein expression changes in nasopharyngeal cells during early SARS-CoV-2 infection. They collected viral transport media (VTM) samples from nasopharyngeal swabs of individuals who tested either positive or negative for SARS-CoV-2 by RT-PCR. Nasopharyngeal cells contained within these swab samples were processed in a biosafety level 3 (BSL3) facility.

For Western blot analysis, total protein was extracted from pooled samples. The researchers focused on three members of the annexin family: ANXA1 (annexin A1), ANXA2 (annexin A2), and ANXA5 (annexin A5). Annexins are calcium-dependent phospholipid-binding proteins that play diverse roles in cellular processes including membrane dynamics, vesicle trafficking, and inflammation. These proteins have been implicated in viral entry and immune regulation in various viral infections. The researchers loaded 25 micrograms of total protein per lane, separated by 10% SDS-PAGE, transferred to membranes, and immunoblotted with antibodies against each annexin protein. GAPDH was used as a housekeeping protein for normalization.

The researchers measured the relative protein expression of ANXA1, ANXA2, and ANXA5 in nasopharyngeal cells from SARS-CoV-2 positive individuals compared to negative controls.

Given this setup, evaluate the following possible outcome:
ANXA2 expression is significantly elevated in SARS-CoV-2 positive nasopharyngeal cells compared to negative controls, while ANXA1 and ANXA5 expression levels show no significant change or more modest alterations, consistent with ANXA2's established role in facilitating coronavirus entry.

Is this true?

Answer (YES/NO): NO